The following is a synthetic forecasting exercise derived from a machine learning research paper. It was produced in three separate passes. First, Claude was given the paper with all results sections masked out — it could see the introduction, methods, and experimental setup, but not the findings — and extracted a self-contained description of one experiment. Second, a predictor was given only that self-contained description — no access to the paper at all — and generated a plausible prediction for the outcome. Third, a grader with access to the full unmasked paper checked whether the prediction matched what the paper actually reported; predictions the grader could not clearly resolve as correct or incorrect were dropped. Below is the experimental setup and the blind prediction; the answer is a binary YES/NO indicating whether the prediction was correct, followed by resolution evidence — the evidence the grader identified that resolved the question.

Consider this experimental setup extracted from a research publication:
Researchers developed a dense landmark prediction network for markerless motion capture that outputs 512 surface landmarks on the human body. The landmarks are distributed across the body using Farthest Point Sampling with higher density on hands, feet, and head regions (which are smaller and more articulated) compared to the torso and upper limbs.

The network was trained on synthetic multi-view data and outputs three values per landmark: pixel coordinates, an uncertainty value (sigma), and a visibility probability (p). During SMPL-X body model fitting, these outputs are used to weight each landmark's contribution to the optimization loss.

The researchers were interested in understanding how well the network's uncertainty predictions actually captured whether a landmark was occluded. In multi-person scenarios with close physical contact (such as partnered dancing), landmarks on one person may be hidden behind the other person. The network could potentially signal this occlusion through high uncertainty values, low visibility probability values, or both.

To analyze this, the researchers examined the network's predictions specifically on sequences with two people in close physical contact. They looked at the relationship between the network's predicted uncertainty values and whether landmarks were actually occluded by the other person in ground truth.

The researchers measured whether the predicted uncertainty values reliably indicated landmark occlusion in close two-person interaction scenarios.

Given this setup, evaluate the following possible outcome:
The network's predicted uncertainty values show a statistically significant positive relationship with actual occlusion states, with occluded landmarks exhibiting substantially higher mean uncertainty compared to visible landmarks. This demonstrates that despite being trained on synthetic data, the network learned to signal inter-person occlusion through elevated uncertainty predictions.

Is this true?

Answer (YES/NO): NO